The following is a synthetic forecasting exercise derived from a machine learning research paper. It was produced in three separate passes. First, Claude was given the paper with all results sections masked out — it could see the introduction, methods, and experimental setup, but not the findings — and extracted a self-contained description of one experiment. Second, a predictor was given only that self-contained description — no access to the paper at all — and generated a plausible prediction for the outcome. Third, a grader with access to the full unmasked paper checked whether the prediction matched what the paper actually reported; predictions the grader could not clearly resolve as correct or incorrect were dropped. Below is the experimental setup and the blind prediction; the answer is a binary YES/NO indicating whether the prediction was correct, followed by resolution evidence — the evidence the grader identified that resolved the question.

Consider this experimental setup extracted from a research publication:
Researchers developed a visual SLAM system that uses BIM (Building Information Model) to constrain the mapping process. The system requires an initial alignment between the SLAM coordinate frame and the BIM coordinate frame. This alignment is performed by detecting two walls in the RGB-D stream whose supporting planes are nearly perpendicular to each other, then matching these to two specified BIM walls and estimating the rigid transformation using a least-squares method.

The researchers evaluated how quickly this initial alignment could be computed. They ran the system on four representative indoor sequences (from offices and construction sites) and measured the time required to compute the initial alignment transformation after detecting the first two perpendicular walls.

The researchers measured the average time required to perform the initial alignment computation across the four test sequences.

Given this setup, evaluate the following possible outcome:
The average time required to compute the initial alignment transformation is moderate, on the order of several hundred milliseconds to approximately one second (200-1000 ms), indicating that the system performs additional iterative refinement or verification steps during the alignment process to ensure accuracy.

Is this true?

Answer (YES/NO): NO